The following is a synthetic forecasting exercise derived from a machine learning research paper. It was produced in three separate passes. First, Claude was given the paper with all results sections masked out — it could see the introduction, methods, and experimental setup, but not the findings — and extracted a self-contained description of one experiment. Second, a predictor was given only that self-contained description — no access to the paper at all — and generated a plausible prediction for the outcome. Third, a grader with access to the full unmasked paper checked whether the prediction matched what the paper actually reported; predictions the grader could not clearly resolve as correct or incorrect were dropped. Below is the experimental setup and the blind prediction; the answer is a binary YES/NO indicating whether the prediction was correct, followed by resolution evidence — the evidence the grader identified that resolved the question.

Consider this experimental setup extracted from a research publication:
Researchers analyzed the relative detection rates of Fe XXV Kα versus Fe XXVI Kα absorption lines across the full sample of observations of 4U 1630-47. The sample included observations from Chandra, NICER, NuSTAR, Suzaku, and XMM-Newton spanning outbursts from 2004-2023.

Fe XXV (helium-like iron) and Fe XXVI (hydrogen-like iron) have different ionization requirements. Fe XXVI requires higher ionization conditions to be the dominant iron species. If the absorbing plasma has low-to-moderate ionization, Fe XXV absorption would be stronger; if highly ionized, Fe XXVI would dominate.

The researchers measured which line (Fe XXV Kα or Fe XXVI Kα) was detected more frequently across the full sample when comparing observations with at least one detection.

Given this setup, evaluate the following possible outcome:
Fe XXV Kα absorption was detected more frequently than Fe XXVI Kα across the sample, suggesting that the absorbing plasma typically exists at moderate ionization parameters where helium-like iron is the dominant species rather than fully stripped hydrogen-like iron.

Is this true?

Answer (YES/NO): NO